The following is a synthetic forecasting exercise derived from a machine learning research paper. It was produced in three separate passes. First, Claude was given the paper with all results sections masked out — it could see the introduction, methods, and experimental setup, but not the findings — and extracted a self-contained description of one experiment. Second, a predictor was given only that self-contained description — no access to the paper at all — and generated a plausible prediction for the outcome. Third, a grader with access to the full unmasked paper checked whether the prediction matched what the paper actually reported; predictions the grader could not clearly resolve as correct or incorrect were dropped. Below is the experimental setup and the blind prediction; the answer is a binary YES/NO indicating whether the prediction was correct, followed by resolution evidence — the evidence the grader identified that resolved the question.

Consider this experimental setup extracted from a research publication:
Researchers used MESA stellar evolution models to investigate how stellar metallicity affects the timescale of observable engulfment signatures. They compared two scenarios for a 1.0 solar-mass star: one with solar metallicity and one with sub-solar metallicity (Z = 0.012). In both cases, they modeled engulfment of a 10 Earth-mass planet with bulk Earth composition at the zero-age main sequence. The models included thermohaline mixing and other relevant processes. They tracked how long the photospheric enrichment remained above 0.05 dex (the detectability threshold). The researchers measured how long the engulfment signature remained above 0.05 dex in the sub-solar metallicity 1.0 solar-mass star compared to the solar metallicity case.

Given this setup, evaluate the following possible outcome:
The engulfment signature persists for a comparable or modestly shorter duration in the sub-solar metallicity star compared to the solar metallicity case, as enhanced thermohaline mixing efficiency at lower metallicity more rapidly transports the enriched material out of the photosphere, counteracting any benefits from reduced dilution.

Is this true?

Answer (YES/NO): NO